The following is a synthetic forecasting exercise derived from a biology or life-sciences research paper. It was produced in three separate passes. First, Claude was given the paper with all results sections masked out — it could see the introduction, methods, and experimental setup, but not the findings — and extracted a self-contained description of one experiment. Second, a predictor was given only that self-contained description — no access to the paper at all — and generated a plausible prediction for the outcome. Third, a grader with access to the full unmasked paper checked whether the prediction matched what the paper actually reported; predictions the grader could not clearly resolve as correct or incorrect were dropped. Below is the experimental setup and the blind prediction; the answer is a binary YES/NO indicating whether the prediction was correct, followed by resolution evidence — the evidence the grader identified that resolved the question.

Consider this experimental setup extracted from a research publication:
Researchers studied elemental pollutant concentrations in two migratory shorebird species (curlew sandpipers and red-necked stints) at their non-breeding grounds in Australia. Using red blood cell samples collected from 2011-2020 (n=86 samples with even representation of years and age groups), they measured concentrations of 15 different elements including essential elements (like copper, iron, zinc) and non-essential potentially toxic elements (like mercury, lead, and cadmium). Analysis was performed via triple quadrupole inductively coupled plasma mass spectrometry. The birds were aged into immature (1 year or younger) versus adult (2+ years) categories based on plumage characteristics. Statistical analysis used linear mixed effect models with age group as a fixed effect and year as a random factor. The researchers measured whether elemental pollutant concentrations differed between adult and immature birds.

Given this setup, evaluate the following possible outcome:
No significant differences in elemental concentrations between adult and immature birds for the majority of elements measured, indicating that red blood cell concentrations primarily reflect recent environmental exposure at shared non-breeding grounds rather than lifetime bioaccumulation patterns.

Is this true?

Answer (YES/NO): NO